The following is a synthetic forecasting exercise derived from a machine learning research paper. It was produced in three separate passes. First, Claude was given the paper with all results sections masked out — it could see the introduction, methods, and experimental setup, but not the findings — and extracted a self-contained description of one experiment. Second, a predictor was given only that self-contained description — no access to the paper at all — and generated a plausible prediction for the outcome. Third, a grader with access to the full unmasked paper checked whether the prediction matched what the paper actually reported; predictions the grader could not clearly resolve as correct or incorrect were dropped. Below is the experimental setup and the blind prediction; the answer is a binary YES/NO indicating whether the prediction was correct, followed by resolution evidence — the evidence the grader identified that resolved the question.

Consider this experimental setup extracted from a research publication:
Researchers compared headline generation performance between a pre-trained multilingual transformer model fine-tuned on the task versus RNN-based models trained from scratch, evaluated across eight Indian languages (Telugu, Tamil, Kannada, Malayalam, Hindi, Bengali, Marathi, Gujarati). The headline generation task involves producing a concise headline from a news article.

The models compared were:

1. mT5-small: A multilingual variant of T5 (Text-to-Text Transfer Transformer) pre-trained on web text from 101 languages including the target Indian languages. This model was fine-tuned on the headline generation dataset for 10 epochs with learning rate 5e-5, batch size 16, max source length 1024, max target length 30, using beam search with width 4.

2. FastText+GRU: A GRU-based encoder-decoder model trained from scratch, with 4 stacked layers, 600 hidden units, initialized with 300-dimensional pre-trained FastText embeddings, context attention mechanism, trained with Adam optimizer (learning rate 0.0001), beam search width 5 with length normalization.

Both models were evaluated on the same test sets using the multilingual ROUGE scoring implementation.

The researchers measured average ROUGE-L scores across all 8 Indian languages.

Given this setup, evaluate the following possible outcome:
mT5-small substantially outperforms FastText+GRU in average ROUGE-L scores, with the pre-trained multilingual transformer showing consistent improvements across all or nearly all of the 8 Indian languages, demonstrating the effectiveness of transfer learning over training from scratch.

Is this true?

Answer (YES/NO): YES